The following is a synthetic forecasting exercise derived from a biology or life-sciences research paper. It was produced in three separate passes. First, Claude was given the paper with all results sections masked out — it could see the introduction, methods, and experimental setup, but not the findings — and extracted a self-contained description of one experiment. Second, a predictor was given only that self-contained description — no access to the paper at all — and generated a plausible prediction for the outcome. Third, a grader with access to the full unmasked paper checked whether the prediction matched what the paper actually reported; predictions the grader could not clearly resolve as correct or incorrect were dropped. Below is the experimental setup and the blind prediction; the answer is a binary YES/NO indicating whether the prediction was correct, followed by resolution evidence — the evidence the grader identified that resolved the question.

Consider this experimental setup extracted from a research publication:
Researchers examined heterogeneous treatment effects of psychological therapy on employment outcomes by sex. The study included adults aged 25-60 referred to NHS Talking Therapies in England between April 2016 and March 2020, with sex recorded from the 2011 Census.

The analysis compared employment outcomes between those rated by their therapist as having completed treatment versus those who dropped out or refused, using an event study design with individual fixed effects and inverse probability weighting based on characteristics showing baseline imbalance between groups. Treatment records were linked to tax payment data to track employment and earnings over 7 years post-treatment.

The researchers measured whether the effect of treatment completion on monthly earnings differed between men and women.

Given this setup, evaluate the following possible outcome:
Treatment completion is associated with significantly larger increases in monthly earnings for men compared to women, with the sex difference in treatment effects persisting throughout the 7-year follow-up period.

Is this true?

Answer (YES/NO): NO